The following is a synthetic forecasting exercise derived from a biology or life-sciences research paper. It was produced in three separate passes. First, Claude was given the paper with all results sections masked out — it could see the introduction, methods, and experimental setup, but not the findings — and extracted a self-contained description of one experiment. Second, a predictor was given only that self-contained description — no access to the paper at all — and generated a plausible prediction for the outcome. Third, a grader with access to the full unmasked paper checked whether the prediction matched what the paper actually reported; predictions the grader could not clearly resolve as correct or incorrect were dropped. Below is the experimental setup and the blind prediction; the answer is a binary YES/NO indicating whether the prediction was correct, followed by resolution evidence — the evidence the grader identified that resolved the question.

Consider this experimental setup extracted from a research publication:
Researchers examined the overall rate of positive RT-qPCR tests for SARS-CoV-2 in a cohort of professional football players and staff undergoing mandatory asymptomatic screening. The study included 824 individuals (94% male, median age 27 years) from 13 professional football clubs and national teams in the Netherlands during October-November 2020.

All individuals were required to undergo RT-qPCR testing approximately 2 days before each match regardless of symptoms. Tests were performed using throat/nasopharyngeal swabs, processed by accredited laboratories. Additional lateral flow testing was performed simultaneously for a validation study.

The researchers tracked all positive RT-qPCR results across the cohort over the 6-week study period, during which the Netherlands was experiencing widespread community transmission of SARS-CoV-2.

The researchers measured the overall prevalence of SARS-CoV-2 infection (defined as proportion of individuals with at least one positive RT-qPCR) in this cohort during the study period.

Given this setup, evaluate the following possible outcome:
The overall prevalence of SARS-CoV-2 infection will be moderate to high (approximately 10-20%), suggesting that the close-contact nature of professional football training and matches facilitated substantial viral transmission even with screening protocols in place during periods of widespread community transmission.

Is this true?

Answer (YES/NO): NO